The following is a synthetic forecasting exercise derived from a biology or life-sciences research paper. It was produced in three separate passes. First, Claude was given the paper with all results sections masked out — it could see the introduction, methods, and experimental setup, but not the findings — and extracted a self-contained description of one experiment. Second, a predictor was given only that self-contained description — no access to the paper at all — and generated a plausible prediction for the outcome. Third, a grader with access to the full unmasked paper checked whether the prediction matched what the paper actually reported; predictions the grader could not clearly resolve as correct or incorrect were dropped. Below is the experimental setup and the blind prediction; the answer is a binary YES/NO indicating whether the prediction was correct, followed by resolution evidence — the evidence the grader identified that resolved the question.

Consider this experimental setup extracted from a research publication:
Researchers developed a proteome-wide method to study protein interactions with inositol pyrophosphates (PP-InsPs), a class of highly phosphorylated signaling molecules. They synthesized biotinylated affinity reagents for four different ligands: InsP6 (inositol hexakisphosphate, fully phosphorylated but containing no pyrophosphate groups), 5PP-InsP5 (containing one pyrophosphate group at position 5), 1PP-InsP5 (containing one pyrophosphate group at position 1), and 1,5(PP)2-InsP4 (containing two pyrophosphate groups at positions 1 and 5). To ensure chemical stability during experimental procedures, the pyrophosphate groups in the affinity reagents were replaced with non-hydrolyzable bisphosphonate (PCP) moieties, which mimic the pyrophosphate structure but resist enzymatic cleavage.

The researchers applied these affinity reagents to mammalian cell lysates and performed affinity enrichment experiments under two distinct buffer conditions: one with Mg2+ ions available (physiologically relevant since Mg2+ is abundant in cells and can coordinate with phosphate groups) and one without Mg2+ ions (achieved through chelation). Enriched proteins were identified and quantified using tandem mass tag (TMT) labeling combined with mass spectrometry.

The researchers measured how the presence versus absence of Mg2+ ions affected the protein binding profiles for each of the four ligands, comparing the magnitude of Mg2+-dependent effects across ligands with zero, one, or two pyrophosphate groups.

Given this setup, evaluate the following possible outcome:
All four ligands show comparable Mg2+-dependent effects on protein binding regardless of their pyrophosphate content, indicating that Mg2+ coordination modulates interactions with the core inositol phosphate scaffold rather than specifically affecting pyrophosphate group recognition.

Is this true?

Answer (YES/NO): NO